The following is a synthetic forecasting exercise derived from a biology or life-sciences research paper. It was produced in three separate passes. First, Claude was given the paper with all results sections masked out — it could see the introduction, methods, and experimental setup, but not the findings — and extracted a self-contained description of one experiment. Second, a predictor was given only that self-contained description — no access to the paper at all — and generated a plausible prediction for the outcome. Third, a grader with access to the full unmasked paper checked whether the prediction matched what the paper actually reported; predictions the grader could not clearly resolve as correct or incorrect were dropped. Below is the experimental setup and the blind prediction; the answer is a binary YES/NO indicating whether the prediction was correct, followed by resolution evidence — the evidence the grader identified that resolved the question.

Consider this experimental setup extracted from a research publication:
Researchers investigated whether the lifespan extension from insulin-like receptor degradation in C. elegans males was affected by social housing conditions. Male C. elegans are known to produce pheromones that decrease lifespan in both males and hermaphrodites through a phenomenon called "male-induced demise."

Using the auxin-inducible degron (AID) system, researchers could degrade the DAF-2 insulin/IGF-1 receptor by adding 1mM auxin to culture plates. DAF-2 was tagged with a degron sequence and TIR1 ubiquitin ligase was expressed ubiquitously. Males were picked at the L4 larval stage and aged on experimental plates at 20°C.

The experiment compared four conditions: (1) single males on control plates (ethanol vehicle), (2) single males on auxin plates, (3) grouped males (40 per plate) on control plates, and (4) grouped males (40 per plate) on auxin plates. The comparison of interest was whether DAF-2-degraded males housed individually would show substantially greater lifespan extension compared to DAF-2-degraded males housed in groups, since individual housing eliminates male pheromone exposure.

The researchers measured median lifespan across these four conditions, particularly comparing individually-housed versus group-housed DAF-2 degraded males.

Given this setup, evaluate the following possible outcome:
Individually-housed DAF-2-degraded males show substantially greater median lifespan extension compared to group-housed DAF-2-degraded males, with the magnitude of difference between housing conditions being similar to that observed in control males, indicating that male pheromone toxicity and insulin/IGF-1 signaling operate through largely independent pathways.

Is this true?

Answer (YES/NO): NO